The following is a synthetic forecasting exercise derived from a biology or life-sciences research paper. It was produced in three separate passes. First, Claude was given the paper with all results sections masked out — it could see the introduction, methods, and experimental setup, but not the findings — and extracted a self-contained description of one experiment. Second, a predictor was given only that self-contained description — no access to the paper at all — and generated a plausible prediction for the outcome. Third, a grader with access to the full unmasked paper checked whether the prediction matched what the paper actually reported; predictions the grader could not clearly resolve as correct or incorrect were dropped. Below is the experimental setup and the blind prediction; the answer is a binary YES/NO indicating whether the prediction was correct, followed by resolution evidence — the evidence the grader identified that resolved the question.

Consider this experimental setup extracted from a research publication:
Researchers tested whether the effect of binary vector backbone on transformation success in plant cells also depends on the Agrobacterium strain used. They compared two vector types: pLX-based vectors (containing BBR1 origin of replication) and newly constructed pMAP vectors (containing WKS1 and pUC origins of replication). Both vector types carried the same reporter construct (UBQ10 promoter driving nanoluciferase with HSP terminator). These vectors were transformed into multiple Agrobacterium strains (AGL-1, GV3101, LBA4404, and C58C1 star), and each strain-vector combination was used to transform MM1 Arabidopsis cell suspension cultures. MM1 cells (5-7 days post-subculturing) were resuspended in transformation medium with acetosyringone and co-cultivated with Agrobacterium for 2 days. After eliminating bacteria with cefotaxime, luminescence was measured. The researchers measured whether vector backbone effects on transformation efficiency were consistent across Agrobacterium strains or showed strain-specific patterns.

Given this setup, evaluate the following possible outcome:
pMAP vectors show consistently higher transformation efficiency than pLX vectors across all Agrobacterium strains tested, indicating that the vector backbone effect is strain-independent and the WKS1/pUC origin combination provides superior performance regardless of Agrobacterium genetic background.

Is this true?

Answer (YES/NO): NO